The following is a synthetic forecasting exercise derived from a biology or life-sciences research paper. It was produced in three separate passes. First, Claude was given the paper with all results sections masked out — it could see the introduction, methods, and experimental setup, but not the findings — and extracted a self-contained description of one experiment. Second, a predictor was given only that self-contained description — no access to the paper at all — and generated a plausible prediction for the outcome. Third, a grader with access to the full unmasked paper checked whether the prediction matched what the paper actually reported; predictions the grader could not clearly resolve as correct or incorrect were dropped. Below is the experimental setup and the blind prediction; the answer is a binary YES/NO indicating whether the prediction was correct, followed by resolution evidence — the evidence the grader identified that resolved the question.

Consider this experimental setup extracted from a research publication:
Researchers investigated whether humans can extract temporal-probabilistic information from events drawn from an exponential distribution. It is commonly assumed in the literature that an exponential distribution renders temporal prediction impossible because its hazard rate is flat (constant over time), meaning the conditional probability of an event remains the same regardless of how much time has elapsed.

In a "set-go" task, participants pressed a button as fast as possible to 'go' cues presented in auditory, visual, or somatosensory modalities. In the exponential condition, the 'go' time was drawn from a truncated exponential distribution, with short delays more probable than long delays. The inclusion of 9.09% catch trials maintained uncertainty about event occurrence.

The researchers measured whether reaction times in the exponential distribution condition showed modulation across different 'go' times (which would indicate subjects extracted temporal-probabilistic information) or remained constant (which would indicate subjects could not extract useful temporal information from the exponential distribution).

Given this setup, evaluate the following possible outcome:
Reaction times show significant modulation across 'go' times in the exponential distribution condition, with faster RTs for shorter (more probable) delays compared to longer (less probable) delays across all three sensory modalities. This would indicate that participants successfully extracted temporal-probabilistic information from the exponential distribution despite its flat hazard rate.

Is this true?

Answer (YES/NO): YES